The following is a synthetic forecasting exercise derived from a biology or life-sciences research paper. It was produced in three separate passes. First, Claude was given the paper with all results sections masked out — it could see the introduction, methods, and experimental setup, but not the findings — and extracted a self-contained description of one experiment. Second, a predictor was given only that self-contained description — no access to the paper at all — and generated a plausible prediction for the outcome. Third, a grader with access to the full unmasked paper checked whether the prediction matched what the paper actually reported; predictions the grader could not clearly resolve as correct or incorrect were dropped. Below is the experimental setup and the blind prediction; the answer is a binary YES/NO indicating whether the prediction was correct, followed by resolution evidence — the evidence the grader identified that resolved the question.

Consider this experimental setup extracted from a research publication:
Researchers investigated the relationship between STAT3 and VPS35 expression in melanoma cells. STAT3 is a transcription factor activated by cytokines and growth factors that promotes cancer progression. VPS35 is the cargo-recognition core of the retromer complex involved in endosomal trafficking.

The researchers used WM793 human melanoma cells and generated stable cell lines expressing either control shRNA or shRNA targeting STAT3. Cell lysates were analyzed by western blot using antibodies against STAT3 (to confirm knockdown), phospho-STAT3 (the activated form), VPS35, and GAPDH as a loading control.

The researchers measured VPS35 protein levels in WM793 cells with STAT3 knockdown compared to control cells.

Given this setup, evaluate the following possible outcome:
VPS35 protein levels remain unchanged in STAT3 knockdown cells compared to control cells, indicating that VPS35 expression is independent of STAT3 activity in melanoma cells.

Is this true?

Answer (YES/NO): YES